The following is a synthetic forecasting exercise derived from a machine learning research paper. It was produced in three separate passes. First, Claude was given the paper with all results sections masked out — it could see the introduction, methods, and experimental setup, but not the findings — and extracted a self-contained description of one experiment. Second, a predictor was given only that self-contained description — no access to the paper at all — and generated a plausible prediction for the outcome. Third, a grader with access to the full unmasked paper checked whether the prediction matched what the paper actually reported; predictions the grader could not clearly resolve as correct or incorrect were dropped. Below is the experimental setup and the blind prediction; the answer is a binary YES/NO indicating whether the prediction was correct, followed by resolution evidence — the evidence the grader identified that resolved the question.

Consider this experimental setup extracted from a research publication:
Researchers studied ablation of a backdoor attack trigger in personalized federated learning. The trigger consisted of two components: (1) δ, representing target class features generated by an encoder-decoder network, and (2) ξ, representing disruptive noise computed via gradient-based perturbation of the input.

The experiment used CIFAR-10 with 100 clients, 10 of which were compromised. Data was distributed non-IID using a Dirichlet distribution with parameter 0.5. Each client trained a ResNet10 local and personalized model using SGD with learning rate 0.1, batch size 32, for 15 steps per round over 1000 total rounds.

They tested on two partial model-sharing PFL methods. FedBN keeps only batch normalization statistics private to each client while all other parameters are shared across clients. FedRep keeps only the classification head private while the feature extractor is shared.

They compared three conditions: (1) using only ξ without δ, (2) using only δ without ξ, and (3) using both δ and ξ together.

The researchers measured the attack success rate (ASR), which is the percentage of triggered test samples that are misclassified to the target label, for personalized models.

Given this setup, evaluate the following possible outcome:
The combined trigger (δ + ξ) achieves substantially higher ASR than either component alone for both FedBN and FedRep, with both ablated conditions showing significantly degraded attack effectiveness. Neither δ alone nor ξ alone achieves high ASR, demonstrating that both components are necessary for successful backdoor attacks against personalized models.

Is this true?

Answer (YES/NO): NO